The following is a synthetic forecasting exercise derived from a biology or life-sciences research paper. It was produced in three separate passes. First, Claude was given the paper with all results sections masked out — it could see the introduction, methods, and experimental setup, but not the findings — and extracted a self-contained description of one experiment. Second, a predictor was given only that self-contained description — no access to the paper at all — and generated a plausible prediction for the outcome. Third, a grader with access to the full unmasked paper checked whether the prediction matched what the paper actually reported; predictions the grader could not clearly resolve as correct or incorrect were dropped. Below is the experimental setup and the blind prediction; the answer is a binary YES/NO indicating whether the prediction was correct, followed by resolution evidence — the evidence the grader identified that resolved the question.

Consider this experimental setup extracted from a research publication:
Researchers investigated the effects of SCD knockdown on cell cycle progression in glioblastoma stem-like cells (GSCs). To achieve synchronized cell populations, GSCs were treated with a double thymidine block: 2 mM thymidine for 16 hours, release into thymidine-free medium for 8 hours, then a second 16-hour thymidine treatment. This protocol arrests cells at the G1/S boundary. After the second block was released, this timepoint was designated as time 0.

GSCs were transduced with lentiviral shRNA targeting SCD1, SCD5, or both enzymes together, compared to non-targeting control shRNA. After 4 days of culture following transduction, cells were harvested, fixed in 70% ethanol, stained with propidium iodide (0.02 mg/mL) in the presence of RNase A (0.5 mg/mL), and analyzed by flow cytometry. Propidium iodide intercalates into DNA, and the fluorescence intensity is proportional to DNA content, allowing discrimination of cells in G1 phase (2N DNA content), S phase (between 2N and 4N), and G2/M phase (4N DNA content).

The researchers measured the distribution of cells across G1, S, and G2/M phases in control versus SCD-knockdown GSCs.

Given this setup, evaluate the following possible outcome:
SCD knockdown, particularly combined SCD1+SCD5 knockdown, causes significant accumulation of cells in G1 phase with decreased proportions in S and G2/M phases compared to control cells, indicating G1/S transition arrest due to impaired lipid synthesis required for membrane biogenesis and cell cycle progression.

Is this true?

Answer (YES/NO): YES